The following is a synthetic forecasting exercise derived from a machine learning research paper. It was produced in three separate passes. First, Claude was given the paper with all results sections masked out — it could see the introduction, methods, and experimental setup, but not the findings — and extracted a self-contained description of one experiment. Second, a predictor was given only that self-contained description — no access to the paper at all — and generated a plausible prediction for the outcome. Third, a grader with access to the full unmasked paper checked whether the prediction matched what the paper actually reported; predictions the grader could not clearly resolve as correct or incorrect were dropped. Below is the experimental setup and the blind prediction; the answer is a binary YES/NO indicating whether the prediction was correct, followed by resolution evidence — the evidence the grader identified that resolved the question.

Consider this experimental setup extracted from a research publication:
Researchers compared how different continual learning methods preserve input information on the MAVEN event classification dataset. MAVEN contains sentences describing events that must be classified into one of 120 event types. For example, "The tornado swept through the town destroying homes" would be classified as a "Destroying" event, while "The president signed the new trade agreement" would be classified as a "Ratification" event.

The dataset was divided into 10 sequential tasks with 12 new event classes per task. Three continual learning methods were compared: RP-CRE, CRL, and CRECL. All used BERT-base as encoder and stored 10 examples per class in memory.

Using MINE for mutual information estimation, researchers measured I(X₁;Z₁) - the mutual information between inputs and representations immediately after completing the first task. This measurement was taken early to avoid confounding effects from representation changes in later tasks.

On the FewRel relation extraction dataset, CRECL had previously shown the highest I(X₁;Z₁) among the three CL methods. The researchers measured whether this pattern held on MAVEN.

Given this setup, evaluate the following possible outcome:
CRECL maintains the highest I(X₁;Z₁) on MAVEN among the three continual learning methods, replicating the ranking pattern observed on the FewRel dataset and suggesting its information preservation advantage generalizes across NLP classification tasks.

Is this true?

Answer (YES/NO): NO